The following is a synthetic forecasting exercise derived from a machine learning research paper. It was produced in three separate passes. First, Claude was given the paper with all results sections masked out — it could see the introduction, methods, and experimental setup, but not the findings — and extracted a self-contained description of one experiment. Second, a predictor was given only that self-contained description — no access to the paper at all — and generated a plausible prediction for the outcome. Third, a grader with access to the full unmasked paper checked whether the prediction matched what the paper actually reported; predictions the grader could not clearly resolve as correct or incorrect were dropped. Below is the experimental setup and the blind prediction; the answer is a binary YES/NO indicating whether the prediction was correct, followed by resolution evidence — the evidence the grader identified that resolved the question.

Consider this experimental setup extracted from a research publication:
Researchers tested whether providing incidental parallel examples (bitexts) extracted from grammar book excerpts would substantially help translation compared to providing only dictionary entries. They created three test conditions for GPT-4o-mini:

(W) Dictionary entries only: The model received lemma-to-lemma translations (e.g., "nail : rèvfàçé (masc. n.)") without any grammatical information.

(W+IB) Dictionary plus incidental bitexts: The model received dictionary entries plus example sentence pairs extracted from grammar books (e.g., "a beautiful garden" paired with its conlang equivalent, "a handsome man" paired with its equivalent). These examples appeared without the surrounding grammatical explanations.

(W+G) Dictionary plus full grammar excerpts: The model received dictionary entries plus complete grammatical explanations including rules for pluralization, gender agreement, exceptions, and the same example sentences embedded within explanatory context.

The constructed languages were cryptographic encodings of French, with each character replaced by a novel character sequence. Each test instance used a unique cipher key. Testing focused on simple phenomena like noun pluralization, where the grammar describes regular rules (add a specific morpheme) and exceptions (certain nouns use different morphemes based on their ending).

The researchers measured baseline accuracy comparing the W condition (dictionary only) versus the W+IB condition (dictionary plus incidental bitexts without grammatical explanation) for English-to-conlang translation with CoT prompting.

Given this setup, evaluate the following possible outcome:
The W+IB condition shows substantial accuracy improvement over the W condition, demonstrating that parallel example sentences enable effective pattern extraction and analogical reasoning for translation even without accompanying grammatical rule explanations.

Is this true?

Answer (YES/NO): NO